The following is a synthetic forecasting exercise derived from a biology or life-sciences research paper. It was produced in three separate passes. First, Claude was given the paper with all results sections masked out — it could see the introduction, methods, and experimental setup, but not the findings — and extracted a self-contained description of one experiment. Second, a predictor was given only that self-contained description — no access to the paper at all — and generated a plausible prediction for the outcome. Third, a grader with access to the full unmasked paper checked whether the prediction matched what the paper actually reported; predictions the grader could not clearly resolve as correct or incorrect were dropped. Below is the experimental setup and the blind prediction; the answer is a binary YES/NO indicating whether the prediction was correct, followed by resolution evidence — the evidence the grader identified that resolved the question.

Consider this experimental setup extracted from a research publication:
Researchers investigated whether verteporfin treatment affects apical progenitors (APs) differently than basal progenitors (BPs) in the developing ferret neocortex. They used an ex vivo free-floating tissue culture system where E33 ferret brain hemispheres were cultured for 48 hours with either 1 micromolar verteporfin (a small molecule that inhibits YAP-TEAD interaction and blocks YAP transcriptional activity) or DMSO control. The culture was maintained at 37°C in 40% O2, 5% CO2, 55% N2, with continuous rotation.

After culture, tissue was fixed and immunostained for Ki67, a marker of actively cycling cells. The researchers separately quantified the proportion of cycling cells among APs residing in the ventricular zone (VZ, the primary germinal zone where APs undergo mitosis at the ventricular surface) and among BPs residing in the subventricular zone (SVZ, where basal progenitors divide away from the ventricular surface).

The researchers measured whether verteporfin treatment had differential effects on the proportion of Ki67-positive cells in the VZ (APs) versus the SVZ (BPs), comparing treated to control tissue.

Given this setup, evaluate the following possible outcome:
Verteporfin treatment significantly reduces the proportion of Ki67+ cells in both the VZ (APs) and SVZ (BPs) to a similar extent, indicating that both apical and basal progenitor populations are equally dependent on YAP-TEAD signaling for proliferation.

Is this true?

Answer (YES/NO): NO